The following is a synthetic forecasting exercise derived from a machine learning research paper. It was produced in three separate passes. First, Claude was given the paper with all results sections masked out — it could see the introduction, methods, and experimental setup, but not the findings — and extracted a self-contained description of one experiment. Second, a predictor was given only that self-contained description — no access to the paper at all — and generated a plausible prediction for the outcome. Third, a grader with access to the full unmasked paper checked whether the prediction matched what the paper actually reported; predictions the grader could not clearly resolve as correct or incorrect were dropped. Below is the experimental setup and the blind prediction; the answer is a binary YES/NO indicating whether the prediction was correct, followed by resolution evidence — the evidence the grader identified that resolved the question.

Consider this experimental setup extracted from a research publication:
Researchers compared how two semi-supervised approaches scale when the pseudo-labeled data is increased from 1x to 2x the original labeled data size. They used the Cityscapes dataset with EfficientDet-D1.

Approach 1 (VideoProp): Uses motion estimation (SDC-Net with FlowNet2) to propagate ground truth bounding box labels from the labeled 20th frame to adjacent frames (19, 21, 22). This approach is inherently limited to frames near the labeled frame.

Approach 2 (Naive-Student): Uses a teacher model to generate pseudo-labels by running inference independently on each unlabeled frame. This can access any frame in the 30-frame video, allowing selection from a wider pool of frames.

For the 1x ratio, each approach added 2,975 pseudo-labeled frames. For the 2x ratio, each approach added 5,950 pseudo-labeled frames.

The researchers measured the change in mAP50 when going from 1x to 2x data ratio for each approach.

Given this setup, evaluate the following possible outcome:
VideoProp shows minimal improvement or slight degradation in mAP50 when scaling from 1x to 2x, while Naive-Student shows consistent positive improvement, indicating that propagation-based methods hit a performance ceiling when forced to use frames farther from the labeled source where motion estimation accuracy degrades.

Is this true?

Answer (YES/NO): NO